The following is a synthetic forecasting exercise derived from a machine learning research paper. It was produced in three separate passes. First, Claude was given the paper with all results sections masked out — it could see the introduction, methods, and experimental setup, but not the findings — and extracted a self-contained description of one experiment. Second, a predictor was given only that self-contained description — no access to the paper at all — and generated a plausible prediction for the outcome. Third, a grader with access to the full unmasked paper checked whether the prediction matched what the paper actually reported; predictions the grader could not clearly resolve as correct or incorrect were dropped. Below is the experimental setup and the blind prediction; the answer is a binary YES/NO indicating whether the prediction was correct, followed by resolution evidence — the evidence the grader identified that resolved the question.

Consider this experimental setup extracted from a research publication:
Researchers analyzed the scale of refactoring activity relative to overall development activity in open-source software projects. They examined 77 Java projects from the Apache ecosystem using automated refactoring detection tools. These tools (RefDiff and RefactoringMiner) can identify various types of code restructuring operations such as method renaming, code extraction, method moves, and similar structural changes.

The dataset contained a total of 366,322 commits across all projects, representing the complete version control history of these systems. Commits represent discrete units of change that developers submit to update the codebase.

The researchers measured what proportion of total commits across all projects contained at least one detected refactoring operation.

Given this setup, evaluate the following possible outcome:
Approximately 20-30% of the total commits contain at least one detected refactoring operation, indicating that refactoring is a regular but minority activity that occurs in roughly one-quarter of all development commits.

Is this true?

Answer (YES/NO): NO